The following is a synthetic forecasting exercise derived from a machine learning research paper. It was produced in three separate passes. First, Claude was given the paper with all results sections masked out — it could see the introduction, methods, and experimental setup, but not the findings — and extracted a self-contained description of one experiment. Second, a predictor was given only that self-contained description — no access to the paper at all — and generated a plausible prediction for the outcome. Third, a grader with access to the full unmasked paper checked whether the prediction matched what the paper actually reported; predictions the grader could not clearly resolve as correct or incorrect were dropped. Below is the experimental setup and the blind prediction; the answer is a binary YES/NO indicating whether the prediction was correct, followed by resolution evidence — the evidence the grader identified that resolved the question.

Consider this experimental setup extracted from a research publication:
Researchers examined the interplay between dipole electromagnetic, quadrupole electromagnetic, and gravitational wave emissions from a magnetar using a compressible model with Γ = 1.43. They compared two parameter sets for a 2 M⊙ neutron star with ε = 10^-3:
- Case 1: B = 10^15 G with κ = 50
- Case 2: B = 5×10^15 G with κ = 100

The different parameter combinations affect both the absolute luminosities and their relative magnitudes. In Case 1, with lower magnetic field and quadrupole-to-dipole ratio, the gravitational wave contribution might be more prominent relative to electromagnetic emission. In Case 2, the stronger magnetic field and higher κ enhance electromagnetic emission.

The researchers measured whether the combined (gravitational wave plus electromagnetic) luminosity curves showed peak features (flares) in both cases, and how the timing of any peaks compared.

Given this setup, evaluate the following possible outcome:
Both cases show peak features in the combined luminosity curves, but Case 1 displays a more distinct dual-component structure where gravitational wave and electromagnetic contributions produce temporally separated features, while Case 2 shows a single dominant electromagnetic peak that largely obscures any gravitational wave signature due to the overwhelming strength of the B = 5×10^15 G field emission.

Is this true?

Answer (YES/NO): NO